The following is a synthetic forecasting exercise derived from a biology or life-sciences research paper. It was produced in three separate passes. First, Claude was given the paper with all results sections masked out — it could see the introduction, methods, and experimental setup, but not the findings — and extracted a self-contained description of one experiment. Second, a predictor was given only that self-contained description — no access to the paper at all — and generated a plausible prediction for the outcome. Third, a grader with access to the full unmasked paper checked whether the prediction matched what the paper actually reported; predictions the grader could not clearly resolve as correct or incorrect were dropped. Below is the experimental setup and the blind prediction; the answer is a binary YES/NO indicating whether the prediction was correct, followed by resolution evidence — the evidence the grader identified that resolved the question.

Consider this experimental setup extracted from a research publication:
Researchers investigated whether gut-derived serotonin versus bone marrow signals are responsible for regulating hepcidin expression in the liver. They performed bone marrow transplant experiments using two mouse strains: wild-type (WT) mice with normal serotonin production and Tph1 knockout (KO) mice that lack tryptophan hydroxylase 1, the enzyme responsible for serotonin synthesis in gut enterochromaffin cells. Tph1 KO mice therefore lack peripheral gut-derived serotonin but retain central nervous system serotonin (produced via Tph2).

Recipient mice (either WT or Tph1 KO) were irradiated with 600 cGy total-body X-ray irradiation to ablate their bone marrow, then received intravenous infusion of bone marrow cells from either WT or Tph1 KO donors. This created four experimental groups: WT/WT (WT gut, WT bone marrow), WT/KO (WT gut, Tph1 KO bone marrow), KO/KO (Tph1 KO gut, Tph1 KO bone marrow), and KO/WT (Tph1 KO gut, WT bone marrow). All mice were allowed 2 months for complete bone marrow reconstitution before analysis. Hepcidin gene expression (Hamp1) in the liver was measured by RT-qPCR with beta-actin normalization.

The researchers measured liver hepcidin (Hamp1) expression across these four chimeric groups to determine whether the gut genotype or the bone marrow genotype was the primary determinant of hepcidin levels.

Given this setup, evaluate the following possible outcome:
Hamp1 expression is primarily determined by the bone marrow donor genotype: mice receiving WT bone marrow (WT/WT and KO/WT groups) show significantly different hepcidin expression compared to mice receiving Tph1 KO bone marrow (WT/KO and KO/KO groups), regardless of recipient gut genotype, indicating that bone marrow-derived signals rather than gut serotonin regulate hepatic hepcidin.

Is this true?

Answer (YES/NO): NO